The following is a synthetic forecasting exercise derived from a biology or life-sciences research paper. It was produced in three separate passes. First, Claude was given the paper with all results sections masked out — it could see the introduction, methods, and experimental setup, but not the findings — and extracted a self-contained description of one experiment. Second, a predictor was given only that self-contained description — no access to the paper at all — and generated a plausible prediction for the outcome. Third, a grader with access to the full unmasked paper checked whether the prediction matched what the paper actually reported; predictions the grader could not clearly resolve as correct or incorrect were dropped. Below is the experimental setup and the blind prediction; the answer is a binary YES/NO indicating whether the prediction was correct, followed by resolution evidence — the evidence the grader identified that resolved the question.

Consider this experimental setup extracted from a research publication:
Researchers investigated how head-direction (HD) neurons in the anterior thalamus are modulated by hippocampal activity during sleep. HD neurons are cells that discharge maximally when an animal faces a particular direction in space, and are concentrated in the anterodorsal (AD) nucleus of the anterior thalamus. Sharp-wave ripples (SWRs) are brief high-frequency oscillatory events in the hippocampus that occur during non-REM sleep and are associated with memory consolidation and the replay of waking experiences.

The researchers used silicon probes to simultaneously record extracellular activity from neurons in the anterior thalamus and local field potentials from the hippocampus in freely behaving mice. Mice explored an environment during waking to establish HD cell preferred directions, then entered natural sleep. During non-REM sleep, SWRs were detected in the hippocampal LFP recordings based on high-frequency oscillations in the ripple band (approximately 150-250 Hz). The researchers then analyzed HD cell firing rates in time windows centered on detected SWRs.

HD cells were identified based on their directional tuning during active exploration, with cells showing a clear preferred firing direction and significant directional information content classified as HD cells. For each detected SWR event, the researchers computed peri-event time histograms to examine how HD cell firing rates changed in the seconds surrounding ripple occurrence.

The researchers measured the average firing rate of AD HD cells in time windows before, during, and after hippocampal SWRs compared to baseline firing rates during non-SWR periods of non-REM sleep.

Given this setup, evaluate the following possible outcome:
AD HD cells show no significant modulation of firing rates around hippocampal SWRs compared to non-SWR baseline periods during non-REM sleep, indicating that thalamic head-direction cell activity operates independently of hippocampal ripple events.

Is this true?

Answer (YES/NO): NO